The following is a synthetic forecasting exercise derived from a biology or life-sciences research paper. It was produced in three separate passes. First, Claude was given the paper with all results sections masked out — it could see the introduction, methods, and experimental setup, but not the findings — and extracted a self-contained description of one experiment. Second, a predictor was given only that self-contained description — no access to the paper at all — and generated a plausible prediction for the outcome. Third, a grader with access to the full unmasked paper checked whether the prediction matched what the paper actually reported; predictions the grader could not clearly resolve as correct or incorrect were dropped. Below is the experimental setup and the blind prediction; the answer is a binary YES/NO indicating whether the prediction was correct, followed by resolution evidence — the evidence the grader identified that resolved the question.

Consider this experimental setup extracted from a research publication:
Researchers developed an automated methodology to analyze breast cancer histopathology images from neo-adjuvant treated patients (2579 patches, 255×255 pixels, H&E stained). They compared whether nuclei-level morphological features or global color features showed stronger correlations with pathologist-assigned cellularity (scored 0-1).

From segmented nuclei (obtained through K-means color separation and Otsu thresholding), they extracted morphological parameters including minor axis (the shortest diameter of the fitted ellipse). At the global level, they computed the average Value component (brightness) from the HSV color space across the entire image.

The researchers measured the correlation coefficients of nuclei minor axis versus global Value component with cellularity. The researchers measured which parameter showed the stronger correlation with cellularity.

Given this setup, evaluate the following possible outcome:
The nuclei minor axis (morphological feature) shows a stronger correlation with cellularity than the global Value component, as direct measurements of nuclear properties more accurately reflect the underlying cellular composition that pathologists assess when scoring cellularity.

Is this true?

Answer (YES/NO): NO